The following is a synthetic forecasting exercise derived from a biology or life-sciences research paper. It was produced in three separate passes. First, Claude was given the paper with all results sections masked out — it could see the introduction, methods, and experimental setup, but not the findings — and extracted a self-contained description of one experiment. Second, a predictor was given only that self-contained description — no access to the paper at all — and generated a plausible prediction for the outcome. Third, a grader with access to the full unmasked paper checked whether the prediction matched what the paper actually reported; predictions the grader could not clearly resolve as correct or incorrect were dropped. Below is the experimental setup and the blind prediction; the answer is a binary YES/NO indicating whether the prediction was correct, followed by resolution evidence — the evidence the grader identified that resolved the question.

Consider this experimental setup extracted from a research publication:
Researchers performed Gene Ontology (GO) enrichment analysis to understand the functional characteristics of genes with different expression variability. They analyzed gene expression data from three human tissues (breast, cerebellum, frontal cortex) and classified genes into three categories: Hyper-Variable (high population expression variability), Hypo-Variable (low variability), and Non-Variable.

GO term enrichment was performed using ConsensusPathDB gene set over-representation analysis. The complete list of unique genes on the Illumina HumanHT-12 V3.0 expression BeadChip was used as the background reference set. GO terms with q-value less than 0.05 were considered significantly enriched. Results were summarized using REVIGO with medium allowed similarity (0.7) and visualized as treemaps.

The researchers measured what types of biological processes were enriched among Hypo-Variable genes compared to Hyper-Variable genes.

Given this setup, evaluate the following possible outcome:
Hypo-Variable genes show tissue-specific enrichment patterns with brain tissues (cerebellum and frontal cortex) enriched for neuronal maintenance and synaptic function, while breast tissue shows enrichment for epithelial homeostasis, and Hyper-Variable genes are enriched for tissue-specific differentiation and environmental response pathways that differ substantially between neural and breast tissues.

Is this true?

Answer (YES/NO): NO